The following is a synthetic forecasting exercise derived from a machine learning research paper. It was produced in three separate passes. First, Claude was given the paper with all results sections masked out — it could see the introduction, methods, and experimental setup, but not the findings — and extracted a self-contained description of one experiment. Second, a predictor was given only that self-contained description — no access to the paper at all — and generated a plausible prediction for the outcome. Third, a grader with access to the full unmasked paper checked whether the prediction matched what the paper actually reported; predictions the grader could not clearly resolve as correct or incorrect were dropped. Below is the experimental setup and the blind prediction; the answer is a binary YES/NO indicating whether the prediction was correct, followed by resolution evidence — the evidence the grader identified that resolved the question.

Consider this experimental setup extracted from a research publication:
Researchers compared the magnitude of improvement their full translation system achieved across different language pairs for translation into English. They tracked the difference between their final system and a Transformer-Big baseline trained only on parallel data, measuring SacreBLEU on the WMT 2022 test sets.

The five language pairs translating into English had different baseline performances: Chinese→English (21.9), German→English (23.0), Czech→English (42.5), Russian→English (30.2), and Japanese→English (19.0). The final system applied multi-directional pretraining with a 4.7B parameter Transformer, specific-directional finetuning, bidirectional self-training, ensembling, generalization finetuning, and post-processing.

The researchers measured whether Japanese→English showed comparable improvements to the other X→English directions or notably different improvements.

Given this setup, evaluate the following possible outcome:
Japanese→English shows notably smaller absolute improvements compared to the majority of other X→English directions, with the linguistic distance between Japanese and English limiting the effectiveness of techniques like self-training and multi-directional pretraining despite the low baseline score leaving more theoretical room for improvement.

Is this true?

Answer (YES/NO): YES